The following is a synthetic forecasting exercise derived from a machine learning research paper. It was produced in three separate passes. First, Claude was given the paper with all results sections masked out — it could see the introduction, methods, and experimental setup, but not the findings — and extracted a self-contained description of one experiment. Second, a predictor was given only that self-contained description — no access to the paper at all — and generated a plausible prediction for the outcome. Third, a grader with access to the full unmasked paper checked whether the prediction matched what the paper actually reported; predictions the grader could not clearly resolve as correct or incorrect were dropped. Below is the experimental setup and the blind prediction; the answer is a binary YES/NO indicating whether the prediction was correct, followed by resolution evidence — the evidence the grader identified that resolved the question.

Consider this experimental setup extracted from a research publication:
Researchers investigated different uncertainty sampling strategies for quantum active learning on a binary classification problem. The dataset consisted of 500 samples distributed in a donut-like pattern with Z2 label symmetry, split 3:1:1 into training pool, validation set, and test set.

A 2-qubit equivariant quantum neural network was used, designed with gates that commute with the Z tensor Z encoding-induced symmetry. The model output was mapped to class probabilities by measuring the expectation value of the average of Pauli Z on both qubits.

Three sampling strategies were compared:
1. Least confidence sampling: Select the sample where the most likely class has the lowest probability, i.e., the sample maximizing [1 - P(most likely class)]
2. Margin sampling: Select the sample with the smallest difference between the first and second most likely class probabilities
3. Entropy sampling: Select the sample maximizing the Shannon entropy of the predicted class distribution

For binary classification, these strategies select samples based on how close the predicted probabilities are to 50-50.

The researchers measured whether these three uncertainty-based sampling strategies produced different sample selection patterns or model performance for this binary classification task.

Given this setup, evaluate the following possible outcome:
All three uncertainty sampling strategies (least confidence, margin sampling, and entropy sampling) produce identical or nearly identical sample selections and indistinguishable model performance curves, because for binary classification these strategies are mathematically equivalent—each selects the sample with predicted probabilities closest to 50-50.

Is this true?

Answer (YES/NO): YES